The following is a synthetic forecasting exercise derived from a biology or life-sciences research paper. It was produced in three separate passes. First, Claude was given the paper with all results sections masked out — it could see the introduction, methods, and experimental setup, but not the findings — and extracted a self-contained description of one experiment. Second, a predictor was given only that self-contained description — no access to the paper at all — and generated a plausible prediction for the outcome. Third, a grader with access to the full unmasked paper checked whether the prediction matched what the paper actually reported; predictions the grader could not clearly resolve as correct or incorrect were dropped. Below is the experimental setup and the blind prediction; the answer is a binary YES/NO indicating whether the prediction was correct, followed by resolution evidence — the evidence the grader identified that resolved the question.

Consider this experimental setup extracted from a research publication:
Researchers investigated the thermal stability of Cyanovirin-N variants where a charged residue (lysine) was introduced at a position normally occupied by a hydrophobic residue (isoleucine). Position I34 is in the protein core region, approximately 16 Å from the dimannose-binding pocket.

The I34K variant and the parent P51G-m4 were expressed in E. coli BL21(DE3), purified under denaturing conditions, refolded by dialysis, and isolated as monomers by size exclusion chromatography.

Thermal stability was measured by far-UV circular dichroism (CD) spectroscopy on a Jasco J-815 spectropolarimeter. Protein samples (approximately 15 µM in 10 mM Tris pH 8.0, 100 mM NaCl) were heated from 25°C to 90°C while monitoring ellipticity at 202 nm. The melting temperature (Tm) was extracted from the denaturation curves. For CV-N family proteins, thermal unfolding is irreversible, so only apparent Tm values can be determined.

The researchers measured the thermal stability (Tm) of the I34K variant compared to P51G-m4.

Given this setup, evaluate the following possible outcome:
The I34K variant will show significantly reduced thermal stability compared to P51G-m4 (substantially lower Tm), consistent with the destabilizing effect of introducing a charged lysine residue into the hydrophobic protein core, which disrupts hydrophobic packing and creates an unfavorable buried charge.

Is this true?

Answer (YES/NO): YES